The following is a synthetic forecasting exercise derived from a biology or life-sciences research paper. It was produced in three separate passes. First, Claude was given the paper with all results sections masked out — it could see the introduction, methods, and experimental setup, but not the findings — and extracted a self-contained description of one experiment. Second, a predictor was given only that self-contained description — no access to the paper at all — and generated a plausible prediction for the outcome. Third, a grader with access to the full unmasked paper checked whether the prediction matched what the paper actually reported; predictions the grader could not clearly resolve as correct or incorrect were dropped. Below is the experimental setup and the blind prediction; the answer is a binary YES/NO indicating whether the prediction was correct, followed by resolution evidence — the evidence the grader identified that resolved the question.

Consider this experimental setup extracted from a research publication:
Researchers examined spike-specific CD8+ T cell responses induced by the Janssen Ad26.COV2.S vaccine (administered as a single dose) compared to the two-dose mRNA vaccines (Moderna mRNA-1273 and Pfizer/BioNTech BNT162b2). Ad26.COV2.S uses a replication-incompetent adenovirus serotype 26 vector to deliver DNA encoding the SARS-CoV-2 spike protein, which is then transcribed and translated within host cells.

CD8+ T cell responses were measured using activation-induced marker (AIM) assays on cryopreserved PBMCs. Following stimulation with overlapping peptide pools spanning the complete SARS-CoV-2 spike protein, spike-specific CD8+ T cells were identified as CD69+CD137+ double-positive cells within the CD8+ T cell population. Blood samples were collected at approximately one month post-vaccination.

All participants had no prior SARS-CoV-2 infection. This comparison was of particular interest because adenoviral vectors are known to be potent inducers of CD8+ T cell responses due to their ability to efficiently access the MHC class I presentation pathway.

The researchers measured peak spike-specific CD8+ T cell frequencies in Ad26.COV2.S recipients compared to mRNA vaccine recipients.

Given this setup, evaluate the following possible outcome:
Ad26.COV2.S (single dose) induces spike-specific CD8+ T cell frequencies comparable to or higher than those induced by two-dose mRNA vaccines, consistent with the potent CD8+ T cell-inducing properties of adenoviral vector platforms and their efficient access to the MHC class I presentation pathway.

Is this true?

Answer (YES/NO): YES